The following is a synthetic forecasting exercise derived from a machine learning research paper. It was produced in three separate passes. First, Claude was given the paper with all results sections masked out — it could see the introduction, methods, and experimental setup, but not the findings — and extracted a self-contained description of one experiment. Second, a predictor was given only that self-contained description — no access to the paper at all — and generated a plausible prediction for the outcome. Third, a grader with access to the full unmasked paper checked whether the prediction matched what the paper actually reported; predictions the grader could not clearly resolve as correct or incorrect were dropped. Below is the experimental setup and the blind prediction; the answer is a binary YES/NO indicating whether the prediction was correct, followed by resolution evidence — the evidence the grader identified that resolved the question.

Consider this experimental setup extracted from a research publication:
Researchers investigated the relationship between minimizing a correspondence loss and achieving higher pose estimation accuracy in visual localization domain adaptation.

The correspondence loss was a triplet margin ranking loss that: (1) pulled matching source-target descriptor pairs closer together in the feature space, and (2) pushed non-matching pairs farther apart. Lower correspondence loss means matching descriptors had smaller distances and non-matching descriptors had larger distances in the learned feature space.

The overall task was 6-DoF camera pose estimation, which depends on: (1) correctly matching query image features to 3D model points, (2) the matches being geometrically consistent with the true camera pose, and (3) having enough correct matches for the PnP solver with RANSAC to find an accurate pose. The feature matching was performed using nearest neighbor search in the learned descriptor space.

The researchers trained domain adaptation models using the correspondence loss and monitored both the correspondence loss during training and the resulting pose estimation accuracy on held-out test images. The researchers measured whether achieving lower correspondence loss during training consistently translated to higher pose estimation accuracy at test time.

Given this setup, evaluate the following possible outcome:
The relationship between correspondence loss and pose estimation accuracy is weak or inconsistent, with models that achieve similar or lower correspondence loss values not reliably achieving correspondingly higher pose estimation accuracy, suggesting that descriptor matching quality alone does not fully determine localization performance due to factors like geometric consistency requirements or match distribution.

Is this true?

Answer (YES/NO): YES